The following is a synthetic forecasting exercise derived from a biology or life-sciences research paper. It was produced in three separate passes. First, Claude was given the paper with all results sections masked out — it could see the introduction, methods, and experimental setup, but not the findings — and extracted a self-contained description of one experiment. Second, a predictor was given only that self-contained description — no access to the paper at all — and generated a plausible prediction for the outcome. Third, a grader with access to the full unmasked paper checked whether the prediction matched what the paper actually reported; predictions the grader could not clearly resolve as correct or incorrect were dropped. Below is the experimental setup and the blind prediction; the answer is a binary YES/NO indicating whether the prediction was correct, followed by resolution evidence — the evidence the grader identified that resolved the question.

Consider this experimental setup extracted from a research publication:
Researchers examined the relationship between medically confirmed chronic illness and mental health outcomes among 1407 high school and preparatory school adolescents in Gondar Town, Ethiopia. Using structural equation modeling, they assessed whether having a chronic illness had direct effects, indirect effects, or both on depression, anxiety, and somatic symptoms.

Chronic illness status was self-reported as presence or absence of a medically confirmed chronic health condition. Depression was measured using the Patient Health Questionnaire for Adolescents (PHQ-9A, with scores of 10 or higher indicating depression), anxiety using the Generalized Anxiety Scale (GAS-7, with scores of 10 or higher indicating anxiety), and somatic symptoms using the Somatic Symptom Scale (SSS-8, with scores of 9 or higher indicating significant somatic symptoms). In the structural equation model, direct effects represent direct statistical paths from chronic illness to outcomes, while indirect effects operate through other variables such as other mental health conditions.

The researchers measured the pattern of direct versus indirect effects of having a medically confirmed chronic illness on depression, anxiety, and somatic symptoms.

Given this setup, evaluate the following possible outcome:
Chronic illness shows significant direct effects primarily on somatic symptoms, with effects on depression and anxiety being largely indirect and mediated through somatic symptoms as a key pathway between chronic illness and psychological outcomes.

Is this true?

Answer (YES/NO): NO